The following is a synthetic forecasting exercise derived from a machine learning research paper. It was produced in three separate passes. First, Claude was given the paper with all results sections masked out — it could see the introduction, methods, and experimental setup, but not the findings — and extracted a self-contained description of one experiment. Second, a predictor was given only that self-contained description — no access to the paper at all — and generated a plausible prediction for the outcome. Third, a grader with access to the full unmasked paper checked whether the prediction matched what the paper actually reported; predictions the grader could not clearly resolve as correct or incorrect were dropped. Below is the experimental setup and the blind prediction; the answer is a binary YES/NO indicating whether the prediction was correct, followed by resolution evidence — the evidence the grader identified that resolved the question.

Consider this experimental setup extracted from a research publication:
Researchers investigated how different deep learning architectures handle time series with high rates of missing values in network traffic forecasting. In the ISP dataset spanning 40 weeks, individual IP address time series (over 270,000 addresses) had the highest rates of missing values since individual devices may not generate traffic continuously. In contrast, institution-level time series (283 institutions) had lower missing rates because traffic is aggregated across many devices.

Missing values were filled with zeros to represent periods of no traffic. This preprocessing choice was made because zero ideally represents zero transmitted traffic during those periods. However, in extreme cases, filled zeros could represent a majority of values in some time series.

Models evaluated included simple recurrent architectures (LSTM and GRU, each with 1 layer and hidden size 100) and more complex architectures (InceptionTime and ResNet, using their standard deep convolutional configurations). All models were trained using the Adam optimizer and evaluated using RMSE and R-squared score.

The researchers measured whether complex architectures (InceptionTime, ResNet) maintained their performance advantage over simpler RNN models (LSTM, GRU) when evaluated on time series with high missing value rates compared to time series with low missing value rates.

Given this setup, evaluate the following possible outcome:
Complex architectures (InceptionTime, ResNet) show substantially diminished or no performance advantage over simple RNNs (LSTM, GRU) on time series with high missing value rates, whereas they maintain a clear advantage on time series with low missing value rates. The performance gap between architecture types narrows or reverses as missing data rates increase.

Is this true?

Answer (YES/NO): NO